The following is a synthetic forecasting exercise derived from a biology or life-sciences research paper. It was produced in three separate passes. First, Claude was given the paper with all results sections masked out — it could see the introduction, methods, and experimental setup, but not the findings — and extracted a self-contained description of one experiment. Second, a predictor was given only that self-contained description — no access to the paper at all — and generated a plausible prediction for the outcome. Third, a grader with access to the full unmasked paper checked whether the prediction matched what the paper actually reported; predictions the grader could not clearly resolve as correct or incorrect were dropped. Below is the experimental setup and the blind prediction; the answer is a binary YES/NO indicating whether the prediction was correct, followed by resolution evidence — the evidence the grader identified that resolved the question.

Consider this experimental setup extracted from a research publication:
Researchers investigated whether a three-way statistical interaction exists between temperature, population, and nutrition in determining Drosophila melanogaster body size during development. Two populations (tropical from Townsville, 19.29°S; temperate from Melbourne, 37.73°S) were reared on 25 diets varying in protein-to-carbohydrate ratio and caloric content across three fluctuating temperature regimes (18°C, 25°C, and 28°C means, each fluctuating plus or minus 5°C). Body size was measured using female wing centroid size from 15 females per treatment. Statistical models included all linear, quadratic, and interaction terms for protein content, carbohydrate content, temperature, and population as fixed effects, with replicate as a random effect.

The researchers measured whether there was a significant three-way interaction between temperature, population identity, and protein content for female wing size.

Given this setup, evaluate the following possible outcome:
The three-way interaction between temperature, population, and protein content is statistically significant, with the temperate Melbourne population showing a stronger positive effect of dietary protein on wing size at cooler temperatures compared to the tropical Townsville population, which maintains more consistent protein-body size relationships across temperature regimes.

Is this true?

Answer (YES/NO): NO